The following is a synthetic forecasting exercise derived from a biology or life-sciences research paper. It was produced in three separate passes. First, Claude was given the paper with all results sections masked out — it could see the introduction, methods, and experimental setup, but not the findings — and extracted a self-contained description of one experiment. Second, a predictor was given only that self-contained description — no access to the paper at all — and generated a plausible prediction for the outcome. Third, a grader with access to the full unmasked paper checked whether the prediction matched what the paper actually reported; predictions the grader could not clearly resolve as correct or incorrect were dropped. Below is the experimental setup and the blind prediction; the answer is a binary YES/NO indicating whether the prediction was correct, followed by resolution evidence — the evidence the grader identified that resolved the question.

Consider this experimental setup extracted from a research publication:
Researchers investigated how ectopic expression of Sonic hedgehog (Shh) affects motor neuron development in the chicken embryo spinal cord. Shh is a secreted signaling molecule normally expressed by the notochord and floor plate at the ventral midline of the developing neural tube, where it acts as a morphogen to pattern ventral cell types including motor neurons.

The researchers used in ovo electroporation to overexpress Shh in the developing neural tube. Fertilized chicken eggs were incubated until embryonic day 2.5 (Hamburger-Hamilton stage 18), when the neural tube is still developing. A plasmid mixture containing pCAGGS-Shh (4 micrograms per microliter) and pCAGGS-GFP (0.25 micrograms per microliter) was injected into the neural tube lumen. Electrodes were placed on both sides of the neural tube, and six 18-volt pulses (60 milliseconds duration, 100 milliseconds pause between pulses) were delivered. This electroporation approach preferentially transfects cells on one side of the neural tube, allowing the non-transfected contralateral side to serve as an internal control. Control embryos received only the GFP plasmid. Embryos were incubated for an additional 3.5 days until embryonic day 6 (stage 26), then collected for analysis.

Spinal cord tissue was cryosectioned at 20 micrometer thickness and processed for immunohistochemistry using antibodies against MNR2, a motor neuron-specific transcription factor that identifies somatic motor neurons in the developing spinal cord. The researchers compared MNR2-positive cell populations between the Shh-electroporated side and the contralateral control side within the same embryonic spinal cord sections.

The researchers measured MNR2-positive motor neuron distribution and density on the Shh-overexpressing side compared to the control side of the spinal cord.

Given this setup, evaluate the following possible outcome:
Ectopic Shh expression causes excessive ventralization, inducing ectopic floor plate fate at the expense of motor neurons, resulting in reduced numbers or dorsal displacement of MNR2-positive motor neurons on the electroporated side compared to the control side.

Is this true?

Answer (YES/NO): NO